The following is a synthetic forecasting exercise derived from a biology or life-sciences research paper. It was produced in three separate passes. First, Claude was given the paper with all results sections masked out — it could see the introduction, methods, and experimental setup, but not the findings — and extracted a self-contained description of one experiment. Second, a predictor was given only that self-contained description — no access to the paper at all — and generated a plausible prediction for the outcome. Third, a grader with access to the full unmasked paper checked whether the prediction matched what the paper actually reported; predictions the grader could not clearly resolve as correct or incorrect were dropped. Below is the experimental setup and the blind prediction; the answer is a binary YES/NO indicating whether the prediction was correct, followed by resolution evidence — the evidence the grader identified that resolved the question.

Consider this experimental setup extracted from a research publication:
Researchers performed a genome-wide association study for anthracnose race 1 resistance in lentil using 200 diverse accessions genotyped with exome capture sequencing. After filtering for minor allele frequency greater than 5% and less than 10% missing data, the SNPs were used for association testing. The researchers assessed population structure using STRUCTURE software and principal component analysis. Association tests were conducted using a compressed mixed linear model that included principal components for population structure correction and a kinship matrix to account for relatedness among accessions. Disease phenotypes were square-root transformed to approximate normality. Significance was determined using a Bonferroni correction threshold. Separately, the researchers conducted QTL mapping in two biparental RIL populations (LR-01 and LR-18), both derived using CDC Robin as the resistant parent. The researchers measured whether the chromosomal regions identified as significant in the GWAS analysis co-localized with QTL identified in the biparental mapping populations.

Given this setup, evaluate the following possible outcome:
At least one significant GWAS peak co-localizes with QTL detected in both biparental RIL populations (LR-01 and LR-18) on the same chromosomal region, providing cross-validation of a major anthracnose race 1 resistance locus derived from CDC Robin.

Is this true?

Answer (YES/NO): YES